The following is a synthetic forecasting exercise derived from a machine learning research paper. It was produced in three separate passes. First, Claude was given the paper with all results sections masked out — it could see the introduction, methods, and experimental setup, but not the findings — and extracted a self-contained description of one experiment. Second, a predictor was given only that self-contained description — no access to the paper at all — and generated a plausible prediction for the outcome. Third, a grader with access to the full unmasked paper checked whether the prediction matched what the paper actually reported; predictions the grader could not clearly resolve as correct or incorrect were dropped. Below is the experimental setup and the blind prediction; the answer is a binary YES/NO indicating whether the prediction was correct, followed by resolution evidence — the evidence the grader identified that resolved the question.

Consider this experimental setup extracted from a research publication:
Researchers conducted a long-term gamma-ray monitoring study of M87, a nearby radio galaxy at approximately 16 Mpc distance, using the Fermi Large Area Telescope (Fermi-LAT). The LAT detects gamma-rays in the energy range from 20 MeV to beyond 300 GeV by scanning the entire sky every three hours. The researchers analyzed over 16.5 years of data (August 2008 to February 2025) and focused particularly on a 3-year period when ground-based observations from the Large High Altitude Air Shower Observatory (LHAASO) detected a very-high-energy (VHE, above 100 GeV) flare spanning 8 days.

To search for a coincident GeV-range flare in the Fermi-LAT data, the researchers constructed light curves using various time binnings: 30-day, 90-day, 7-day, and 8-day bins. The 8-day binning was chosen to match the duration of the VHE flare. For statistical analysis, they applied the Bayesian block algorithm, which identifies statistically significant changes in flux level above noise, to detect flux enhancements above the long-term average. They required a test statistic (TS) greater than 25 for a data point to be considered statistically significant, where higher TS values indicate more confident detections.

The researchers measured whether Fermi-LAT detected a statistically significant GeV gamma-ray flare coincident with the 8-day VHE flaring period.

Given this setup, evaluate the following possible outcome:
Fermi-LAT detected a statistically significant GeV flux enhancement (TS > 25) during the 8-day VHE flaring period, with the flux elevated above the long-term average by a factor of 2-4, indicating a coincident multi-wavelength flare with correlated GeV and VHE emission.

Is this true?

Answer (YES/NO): NO